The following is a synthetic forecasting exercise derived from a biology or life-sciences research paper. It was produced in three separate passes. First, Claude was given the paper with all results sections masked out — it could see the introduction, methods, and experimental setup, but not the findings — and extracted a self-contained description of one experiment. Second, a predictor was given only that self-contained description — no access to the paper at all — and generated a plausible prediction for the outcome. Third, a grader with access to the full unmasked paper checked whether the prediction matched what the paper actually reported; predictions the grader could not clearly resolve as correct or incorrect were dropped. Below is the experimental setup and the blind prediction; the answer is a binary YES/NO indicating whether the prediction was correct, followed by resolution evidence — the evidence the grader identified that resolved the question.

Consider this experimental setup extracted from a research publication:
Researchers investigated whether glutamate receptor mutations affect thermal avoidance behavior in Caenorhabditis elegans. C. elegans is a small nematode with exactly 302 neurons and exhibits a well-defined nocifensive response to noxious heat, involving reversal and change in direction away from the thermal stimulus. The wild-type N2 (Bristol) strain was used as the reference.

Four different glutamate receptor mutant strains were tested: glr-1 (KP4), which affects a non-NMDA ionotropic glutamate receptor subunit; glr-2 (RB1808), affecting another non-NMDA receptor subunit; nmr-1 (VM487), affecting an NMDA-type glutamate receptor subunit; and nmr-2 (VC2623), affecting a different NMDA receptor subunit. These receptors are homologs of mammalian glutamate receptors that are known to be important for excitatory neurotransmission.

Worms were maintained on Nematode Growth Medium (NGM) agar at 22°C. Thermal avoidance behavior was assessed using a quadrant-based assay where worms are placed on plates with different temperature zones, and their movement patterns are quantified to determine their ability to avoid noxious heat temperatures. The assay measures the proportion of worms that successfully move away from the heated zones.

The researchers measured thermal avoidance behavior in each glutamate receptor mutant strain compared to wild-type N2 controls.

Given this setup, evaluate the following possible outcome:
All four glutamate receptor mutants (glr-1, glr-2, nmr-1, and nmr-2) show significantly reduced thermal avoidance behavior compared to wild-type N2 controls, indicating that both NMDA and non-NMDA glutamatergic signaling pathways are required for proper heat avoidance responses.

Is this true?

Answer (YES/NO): NO